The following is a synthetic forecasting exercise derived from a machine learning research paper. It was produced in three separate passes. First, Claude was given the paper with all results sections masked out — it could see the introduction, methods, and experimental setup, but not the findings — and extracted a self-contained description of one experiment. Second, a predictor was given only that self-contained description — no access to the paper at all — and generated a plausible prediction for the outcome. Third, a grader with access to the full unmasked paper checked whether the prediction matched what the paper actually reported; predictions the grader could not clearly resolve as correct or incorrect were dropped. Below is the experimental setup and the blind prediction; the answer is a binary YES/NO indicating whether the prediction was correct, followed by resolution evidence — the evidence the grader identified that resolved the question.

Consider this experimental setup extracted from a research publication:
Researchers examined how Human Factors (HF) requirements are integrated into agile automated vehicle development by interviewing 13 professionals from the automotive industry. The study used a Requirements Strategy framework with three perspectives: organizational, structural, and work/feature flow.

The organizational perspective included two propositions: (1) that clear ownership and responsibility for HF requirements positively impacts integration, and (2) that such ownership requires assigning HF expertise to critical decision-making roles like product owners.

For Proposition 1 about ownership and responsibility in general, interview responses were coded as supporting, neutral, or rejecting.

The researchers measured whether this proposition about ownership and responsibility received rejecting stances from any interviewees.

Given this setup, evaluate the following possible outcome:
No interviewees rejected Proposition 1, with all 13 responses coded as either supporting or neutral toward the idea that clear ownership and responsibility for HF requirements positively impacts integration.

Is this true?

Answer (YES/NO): YES